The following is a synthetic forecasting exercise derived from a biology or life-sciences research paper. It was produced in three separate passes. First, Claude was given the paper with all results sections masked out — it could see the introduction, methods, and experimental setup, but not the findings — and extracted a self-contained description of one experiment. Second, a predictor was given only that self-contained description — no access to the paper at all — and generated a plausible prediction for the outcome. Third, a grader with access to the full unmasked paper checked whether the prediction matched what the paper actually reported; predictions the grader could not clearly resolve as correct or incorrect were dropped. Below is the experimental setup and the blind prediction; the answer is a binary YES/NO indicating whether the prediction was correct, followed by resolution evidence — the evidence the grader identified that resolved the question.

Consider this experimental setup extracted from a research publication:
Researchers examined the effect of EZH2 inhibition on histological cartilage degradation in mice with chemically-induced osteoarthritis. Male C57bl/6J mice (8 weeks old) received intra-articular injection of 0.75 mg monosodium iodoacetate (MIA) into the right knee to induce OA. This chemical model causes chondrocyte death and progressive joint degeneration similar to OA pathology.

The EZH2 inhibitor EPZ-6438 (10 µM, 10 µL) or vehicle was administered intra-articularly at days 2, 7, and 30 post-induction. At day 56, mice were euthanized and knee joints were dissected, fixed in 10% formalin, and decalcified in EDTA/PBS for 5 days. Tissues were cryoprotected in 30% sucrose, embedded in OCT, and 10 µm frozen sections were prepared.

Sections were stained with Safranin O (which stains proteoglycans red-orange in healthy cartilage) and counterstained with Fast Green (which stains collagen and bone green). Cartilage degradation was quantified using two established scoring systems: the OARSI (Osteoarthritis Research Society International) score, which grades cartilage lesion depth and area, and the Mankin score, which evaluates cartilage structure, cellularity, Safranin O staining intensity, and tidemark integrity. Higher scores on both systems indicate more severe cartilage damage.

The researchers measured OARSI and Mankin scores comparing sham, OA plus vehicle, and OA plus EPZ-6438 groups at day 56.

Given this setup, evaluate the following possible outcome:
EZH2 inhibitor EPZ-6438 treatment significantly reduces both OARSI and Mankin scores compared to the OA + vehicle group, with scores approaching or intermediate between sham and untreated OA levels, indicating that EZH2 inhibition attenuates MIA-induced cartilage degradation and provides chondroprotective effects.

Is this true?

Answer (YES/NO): YES